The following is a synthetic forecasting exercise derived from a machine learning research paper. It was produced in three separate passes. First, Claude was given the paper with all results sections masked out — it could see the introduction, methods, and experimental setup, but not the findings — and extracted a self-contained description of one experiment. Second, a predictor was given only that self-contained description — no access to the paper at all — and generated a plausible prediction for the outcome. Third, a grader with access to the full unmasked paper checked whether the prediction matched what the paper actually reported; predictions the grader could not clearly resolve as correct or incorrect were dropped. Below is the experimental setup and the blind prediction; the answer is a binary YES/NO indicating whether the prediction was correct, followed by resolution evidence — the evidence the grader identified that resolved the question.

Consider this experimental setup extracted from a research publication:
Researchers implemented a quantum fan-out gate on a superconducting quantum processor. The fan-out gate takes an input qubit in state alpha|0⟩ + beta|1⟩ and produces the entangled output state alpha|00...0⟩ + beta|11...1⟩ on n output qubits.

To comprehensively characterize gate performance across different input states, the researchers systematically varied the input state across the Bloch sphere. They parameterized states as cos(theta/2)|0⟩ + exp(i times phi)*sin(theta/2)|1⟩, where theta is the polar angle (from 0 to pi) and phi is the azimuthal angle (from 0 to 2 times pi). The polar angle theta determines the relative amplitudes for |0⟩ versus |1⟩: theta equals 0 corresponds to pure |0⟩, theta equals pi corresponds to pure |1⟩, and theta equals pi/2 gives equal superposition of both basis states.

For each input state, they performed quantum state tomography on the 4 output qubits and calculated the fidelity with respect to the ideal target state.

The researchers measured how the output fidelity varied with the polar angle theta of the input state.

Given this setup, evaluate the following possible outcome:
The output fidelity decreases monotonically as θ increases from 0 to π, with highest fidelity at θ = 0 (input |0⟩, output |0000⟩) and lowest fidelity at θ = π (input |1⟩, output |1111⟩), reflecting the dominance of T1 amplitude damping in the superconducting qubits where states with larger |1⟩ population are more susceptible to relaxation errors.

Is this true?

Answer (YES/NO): NO